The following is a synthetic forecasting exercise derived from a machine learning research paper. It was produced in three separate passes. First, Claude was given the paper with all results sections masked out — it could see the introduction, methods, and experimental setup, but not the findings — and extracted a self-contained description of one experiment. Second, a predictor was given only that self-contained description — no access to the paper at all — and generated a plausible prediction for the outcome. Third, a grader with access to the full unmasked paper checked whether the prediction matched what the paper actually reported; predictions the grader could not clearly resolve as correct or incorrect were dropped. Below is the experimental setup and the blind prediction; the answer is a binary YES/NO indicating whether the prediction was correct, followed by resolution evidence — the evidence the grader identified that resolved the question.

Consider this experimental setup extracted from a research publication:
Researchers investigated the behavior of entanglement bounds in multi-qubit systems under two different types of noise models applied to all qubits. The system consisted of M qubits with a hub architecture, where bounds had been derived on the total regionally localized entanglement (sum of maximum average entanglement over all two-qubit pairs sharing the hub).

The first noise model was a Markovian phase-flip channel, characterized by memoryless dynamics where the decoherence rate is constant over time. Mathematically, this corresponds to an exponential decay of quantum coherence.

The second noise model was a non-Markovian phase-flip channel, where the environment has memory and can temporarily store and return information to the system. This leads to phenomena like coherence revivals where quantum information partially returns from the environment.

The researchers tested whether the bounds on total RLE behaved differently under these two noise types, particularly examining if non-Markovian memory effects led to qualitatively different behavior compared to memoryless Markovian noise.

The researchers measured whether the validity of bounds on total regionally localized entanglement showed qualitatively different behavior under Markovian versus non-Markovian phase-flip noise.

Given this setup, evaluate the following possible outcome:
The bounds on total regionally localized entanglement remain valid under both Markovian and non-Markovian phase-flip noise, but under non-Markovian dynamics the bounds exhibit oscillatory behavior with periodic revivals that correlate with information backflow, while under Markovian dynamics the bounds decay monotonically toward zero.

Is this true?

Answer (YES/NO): NO